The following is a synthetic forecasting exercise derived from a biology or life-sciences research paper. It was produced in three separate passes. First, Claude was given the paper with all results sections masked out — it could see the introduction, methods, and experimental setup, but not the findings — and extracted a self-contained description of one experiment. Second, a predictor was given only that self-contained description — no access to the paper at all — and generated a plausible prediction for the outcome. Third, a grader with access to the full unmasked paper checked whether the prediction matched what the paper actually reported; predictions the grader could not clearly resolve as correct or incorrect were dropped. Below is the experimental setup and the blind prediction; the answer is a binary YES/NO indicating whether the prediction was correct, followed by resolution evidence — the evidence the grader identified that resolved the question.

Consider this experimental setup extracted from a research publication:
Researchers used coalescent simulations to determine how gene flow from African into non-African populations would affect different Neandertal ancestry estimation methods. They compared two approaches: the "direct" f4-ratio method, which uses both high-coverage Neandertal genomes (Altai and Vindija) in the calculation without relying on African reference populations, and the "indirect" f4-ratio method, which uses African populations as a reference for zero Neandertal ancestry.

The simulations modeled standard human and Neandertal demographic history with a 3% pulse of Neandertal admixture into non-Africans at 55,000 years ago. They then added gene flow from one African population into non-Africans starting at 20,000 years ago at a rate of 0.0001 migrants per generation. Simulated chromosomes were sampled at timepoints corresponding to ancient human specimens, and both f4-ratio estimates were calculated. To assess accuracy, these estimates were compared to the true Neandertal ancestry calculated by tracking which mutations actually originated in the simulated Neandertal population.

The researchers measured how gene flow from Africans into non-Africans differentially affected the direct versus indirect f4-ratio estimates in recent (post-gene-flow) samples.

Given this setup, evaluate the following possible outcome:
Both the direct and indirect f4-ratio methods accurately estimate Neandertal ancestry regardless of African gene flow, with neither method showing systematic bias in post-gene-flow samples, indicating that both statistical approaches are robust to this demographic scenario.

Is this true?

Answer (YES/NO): NO